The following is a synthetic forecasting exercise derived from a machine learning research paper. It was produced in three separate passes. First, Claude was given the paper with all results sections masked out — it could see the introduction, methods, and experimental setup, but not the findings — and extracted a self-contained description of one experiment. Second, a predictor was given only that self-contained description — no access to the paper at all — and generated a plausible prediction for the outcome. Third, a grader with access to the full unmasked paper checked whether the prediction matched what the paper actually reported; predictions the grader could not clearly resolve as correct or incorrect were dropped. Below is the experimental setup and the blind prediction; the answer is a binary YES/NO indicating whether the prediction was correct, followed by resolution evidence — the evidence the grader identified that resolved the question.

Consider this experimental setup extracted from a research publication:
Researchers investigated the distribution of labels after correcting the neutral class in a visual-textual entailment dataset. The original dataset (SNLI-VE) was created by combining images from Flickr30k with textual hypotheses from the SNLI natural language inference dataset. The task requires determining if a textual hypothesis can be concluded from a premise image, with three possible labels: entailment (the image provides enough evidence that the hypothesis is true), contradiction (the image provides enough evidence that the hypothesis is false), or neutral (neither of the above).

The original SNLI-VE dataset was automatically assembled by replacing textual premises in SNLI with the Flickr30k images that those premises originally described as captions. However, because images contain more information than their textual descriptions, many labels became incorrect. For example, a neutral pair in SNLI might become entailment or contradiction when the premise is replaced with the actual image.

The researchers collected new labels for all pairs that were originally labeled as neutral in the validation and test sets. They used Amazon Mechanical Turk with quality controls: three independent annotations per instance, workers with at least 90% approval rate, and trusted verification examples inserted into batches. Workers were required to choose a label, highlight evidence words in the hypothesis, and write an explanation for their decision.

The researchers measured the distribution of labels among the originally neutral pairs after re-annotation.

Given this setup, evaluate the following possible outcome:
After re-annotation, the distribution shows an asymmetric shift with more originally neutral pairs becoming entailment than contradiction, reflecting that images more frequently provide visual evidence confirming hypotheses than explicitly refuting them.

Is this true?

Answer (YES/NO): NO